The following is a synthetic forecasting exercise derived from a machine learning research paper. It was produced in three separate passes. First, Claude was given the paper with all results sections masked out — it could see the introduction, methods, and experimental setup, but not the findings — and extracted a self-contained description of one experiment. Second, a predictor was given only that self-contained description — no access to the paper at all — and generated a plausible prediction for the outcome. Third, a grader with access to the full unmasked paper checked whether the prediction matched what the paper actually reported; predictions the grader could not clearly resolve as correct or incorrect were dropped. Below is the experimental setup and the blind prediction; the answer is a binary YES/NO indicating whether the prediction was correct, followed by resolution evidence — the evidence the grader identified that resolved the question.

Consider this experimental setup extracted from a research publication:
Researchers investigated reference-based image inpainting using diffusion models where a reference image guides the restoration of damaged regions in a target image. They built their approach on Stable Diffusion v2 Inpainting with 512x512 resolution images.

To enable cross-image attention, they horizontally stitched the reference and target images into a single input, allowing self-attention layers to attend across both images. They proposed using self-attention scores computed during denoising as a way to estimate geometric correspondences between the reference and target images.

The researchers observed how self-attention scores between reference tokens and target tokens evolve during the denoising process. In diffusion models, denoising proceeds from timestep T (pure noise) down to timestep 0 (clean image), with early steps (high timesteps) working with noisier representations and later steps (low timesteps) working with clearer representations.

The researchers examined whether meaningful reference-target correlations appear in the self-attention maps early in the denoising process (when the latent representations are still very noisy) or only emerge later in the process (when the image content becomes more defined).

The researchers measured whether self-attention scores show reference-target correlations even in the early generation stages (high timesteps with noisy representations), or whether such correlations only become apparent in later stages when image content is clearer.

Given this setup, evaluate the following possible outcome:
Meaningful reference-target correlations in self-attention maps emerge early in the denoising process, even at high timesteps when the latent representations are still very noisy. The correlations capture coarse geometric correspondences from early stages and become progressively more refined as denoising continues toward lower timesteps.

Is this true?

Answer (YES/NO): YES